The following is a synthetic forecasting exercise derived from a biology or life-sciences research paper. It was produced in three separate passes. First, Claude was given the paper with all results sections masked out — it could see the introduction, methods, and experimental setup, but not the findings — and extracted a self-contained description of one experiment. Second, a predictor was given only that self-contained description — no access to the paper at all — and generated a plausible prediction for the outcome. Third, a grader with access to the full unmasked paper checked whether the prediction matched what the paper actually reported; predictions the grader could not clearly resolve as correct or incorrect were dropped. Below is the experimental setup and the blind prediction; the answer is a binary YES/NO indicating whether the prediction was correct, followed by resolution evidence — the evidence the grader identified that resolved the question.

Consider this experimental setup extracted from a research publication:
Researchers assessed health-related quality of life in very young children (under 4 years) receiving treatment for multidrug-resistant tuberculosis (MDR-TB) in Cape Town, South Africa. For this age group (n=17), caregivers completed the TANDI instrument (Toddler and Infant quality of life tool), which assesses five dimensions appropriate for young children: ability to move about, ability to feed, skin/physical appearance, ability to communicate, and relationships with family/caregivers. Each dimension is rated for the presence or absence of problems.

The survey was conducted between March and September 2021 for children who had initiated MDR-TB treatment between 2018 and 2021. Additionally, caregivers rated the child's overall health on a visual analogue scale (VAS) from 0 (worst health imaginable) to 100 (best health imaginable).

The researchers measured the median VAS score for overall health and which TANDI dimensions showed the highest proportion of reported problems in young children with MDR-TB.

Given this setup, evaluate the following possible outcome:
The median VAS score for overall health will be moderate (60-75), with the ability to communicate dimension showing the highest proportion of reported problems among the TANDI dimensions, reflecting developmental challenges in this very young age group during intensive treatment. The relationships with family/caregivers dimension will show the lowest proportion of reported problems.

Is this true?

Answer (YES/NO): NO